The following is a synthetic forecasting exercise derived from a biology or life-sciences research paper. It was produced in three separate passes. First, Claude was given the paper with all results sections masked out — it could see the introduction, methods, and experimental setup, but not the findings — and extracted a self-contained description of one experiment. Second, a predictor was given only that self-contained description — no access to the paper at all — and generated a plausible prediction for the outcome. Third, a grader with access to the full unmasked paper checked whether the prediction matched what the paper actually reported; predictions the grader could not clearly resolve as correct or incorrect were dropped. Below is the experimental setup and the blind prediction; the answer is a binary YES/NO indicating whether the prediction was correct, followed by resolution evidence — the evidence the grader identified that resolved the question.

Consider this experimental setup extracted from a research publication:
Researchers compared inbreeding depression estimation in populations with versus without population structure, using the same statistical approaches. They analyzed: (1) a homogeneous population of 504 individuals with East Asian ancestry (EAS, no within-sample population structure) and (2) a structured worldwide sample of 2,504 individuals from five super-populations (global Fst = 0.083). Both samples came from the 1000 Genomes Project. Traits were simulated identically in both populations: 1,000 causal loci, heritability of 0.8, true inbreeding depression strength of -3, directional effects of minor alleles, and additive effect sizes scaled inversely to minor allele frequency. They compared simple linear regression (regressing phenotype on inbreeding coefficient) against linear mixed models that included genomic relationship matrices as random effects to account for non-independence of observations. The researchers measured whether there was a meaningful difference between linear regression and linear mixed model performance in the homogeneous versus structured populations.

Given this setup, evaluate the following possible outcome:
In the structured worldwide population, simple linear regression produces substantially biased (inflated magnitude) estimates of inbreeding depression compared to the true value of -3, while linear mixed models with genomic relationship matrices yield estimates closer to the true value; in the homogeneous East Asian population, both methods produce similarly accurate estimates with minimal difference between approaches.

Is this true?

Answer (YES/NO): YES